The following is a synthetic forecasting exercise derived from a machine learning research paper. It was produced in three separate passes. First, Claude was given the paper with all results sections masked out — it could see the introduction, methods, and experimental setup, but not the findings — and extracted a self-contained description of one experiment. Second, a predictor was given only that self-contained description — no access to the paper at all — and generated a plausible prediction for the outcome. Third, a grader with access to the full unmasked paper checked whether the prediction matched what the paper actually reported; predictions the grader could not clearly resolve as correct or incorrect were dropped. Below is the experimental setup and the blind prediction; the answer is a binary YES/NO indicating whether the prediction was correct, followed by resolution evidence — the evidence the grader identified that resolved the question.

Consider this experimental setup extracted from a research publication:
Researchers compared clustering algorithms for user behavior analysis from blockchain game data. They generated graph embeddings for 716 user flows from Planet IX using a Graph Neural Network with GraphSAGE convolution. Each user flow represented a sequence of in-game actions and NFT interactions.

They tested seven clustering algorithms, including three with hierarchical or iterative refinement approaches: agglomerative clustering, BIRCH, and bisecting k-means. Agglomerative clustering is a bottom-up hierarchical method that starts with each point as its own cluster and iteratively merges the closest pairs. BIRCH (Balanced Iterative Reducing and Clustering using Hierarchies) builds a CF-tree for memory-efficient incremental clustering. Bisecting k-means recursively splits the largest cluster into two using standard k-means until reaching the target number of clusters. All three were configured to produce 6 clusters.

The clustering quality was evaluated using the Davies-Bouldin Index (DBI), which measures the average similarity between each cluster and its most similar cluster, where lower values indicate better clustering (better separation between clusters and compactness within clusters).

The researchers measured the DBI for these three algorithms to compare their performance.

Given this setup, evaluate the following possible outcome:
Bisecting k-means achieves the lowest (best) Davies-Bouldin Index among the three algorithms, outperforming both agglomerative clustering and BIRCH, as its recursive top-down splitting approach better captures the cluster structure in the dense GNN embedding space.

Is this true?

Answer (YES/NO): NO